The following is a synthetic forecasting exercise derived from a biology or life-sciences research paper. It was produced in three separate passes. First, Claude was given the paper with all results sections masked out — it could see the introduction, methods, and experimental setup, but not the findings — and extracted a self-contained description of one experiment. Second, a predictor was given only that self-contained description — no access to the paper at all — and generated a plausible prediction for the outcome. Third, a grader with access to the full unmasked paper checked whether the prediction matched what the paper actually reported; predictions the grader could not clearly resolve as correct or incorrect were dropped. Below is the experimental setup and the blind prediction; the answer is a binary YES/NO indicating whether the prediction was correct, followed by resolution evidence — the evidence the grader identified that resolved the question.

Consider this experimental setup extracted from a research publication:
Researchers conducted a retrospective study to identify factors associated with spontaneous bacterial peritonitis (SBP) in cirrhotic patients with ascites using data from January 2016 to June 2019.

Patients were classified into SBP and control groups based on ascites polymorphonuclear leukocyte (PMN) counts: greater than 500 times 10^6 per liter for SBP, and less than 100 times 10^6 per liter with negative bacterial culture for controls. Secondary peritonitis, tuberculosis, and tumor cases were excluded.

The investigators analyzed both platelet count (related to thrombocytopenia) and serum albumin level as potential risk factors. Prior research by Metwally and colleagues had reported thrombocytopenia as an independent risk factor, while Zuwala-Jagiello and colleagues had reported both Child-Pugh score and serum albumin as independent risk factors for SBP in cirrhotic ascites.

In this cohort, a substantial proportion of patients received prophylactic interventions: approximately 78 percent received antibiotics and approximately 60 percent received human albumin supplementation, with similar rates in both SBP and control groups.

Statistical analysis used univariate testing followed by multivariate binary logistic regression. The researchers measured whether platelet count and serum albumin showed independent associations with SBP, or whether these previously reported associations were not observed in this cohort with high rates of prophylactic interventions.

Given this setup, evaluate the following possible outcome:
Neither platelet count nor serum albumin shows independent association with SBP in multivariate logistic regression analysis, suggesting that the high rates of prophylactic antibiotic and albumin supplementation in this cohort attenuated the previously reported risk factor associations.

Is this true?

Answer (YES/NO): YES